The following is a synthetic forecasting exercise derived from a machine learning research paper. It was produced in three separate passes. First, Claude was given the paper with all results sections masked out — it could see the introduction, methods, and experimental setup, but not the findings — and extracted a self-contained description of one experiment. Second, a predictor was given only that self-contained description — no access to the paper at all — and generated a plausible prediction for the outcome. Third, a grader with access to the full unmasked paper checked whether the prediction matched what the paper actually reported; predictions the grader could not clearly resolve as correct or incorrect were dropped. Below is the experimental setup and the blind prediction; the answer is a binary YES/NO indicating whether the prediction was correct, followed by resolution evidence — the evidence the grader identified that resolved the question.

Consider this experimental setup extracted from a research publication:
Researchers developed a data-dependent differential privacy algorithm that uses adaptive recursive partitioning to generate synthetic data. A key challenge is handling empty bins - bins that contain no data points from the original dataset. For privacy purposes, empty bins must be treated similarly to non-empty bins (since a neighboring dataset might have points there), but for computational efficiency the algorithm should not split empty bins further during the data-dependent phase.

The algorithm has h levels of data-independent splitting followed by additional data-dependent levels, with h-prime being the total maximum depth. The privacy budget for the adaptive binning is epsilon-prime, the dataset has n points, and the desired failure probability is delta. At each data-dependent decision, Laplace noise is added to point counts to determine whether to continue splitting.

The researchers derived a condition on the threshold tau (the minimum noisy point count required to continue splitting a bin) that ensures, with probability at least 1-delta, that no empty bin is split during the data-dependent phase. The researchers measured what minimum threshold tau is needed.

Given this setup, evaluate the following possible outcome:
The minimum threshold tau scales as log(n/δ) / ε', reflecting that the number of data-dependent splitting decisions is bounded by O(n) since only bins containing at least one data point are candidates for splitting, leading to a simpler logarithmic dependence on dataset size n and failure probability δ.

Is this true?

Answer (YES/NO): NO